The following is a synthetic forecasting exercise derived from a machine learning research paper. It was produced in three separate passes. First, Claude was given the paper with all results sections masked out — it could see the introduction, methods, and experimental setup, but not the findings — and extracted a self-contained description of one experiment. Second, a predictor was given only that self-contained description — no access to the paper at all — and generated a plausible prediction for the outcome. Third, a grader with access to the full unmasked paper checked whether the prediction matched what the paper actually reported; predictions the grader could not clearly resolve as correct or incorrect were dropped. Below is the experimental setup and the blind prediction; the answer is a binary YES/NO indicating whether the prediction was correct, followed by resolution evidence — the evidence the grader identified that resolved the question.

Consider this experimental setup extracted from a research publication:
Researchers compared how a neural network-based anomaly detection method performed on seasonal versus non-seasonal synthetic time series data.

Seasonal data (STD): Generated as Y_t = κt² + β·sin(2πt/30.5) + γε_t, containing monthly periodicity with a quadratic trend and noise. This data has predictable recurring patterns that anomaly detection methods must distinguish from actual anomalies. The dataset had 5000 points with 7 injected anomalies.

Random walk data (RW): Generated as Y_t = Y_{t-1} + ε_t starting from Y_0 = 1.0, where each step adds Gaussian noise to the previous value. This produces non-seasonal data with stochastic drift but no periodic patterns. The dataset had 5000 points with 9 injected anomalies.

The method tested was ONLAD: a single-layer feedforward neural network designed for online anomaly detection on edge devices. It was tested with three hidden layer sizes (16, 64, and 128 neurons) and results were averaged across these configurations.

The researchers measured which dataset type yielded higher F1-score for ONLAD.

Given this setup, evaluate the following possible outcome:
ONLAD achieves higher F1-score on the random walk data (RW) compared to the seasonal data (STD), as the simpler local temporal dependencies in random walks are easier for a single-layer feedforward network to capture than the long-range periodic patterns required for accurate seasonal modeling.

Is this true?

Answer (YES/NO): NO